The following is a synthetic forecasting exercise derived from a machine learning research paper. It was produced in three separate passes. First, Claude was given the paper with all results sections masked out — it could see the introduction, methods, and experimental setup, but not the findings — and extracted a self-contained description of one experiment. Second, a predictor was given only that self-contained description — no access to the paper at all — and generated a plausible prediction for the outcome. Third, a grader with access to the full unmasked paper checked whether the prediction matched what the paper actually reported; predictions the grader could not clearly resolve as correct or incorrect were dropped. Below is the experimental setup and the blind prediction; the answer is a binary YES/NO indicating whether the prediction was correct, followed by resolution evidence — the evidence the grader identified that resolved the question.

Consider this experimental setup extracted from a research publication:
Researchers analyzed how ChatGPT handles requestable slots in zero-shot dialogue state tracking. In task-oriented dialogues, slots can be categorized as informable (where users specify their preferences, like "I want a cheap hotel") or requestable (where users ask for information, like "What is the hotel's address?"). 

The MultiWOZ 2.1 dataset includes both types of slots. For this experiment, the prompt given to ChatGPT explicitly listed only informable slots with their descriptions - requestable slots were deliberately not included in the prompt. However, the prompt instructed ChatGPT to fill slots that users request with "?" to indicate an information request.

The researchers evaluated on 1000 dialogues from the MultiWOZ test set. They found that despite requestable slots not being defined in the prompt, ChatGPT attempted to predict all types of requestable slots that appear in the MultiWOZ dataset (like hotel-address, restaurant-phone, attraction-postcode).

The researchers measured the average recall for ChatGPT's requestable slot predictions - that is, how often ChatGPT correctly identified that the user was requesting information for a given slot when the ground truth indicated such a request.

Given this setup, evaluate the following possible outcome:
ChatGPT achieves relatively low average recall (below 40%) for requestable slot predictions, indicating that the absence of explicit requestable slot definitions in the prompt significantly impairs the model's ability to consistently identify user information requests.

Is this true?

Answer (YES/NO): NO